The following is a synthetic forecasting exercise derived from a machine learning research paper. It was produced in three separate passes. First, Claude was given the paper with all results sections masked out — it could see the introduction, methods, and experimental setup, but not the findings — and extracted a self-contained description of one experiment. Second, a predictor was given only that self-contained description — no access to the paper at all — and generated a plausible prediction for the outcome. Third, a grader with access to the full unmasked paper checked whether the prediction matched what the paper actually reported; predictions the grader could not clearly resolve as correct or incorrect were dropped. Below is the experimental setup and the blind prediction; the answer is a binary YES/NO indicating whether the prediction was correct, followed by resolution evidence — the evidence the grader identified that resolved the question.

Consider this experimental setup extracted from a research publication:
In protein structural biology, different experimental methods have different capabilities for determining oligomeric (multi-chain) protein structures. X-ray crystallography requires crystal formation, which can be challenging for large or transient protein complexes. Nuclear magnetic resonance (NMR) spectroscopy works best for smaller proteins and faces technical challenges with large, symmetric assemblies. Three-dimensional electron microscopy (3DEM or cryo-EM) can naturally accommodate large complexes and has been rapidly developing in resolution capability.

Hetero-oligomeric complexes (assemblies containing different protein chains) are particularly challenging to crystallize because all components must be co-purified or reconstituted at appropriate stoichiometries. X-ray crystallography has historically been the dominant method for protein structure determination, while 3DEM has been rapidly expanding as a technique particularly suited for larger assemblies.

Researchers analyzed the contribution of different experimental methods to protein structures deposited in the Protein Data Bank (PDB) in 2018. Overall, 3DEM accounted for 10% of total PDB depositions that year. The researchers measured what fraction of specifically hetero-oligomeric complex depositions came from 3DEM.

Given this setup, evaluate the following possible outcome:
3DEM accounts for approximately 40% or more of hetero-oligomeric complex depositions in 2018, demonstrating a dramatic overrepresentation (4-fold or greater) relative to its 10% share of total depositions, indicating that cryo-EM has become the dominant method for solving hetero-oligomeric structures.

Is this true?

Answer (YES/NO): NO